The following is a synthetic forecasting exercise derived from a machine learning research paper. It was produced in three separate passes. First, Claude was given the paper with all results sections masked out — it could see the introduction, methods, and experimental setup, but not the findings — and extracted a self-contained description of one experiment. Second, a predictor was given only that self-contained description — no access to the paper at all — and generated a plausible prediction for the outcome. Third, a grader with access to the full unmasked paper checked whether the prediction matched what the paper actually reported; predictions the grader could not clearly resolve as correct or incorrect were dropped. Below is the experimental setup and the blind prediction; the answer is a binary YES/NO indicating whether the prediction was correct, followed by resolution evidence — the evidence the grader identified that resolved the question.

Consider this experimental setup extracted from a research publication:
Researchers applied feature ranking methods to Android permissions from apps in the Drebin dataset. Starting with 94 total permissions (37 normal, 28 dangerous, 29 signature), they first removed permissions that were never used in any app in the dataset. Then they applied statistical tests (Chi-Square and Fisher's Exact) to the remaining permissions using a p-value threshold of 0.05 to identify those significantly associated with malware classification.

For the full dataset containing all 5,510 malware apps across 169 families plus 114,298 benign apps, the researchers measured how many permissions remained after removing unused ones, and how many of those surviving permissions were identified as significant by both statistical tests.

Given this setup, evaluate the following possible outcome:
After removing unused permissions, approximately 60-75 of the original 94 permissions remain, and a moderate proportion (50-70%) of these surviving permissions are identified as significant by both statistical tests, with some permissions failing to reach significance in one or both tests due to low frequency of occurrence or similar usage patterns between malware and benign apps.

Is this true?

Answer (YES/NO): NO